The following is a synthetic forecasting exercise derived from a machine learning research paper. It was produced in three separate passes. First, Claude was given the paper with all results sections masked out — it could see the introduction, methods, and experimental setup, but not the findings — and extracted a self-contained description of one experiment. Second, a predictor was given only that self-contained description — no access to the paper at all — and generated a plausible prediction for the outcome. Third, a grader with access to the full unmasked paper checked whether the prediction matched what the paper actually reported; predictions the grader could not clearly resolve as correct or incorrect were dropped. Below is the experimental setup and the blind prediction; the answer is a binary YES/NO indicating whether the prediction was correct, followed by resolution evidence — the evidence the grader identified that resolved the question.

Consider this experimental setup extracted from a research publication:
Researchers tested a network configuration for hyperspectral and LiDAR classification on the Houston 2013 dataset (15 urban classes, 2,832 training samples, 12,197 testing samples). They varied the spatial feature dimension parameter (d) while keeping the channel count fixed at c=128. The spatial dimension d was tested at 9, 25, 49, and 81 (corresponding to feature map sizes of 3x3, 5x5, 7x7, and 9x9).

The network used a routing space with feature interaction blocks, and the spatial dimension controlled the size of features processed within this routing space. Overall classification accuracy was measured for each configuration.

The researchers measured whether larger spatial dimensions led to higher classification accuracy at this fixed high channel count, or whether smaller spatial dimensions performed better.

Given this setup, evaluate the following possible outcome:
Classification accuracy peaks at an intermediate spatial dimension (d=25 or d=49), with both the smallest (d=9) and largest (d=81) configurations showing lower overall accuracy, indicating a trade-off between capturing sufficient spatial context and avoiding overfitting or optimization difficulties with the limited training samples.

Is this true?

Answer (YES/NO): NO